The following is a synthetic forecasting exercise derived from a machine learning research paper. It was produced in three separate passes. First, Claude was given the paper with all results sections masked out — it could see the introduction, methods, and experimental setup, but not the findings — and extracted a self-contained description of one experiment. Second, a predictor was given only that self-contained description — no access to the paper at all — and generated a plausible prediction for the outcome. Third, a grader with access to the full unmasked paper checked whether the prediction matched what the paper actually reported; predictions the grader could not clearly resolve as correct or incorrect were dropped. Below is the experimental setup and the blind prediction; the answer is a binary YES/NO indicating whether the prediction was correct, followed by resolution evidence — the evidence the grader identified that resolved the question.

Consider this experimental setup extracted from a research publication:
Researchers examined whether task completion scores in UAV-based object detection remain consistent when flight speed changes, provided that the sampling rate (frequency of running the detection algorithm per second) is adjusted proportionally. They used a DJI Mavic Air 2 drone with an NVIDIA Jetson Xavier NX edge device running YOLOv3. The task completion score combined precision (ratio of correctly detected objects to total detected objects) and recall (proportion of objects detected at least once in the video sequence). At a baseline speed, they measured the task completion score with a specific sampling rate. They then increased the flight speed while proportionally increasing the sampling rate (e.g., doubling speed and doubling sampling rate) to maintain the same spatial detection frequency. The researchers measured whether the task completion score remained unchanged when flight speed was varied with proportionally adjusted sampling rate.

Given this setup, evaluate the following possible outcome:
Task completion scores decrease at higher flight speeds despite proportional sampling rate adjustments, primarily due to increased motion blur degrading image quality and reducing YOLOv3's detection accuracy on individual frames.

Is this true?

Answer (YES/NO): NO